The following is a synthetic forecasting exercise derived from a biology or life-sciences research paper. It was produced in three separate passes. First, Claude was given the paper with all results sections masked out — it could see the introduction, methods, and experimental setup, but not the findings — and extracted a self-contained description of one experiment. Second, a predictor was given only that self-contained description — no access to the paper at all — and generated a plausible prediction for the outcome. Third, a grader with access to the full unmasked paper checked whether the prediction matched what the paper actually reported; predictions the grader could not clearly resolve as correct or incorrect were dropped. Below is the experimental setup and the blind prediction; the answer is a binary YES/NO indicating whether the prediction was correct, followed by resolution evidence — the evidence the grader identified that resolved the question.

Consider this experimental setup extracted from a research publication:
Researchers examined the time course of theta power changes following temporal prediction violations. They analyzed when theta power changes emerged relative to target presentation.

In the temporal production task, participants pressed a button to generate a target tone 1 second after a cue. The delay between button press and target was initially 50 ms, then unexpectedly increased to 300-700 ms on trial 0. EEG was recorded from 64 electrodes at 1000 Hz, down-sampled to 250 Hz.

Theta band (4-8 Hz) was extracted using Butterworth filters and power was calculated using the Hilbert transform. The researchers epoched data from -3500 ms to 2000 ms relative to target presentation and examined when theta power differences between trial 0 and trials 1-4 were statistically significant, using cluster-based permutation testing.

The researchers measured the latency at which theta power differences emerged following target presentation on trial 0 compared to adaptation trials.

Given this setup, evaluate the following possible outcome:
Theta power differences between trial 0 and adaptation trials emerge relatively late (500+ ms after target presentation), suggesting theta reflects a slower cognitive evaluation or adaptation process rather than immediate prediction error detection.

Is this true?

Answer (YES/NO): NO